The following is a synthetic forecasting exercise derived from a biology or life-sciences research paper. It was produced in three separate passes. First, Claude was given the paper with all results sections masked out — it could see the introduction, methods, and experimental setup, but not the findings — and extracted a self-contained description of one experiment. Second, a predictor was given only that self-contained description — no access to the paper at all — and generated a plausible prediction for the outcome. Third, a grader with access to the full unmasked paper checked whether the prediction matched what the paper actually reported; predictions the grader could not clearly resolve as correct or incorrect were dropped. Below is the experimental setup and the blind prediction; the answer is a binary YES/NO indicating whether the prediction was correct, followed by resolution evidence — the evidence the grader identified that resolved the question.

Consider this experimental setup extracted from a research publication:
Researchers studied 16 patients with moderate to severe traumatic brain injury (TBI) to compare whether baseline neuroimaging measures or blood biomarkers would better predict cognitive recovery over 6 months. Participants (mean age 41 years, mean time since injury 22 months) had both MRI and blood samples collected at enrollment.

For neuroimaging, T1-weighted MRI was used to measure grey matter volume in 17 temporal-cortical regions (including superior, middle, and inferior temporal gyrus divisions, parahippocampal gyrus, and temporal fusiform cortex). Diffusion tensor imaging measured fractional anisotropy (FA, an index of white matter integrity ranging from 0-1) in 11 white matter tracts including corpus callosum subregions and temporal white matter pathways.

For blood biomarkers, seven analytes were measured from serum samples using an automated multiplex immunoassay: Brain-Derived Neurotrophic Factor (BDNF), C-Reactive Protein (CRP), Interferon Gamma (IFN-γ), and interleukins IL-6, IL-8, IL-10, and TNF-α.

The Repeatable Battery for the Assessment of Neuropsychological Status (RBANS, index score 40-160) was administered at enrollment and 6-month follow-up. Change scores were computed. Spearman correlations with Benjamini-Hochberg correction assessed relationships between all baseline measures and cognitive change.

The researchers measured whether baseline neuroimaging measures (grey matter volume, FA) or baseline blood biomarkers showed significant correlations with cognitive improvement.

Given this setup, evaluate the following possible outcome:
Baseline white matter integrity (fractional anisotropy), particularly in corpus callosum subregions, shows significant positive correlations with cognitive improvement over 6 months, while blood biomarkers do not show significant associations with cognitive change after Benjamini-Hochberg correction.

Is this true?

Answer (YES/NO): YES